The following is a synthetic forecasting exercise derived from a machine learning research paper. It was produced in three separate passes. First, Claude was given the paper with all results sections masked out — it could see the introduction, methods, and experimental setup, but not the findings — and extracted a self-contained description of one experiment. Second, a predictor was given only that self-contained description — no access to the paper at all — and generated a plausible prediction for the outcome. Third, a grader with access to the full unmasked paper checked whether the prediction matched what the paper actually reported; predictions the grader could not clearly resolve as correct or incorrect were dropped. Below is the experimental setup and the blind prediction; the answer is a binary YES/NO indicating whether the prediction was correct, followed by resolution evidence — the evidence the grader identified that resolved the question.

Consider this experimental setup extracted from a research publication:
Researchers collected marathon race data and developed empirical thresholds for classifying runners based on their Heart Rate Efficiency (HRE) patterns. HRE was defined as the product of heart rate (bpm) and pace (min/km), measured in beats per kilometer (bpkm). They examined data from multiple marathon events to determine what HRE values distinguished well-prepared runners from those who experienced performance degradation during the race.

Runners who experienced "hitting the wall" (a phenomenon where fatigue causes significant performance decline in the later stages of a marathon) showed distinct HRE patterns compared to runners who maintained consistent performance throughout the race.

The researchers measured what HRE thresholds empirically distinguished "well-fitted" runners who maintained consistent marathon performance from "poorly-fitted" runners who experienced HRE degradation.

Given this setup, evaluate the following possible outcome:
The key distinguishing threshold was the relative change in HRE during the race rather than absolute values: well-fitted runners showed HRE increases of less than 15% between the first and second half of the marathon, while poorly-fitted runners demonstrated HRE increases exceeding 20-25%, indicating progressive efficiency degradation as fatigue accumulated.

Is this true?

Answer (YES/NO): NO